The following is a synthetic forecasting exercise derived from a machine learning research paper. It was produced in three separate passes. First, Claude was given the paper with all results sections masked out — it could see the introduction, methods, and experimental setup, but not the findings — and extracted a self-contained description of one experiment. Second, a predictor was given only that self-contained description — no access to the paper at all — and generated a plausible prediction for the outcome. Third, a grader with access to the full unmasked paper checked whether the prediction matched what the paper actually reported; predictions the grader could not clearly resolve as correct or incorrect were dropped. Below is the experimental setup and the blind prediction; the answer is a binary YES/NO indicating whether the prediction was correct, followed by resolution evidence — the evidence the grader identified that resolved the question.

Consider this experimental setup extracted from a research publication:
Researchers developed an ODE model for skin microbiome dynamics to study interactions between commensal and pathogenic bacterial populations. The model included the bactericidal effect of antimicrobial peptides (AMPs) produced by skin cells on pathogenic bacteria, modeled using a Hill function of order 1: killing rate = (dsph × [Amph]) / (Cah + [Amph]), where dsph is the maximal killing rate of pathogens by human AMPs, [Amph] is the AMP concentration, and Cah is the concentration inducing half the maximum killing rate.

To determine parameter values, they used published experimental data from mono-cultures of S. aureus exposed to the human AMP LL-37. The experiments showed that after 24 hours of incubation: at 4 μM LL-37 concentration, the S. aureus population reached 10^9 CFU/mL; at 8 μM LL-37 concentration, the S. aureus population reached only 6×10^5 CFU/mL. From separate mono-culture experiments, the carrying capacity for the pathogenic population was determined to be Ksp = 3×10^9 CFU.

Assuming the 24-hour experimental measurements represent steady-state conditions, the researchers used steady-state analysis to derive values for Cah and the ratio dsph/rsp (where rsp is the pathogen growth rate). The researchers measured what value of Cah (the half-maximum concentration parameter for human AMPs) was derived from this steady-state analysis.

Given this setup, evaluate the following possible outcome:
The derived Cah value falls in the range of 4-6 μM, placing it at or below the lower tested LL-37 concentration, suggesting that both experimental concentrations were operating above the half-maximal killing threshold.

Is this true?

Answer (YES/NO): NO